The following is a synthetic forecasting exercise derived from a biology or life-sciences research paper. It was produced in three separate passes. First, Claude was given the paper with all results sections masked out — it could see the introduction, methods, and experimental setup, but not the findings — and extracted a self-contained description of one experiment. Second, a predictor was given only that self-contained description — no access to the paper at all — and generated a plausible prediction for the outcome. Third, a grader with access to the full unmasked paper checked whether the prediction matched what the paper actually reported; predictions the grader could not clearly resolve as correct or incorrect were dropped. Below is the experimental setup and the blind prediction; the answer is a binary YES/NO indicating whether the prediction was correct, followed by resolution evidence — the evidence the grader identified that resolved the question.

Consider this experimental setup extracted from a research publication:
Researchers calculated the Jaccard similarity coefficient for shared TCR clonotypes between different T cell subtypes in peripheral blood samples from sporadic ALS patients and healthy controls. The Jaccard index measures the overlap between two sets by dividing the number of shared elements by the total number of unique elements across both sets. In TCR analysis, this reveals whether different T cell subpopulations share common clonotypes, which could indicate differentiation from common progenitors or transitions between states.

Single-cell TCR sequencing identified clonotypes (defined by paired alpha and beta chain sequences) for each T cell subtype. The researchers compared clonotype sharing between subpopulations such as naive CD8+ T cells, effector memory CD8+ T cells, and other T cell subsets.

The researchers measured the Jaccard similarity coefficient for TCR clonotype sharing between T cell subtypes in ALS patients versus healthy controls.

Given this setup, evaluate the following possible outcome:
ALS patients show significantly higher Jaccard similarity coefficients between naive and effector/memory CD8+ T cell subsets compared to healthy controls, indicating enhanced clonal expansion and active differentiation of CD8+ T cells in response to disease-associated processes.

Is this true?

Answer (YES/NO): NO